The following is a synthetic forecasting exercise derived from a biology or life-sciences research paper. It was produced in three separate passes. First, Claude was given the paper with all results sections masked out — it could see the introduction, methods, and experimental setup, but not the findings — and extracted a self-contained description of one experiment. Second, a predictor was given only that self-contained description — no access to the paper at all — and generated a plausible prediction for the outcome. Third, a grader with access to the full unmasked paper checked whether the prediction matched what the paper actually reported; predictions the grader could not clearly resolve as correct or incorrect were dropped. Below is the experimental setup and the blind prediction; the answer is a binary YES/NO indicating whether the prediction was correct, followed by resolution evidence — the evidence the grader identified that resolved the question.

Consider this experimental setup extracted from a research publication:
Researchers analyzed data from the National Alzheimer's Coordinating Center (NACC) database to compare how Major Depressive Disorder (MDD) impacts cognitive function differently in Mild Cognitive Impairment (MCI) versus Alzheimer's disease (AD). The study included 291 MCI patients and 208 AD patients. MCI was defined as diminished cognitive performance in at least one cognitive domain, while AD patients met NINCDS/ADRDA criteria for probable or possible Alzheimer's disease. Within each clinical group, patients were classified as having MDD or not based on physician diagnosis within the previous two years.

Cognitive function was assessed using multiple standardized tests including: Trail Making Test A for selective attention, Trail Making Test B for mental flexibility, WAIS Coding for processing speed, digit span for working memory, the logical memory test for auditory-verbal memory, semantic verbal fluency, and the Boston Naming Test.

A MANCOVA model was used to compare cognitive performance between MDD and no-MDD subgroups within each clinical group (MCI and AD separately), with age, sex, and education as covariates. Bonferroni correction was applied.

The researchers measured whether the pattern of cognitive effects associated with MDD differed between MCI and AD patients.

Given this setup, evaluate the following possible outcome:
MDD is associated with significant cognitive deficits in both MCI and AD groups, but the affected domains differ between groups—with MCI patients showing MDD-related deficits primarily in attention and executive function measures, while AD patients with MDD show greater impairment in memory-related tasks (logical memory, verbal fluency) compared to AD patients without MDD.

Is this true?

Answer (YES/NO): NO